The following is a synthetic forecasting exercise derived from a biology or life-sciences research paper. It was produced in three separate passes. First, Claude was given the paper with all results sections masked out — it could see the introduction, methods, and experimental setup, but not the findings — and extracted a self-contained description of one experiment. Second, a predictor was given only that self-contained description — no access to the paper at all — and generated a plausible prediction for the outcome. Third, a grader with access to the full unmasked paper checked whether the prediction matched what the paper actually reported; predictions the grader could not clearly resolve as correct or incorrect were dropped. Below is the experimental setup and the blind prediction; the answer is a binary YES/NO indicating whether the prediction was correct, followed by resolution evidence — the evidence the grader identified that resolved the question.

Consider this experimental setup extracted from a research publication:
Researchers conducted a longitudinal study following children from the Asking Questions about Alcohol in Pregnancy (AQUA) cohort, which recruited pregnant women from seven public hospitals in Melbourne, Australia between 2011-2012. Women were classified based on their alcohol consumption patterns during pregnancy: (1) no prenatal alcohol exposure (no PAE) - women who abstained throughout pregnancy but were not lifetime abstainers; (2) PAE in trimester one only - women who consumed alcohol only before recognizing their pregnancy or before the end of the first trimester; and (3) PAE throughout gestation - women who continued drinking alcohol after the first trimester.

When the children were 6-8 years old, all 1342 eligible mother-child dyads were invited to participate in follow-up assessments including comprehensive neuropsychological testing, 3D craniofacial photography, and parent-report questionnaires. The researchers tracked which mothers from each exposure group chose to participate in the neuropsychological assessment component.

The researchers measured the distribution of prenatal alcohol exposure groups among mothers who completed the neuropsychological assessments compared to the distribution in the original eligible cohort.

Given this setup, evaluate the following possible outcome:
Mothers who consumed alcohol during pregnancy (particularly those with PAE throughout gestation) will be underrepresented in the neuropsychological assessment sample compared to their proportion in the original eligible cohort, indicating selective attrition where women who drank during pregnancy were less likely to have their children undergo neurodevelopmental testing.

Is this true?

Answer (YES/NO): NO